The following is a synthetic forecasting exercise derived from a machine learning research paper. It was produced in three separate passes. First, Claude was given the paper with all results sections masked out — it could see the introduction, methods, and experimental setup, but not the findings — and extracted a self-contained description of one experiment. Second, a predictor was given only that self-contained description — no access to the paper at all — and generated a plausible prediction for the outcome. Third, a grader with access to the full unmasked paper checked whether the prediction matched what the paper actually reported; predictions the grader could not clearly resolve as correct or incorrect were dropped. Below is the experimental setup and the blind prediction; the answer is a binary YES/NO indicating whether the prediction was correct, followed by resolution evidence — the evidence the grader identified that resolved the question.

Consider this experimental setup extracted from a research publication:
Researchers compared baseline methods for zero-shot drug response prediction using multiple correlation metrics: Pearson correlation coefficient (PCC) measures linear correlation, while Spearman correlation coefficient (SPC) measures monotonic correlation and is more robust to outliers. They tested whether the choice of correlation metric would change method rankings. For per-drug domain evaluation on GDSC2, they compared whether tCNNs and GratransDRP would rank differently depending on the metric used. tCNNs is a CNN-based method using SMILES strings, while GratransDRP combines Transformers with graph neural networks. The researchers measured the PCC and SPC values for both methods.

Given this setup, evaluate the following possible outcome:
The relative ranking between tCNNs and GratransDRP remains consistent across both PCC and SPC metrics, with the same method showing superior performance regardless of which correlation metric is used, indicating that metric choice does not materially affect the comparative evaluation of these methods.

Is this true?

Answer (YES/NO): YES